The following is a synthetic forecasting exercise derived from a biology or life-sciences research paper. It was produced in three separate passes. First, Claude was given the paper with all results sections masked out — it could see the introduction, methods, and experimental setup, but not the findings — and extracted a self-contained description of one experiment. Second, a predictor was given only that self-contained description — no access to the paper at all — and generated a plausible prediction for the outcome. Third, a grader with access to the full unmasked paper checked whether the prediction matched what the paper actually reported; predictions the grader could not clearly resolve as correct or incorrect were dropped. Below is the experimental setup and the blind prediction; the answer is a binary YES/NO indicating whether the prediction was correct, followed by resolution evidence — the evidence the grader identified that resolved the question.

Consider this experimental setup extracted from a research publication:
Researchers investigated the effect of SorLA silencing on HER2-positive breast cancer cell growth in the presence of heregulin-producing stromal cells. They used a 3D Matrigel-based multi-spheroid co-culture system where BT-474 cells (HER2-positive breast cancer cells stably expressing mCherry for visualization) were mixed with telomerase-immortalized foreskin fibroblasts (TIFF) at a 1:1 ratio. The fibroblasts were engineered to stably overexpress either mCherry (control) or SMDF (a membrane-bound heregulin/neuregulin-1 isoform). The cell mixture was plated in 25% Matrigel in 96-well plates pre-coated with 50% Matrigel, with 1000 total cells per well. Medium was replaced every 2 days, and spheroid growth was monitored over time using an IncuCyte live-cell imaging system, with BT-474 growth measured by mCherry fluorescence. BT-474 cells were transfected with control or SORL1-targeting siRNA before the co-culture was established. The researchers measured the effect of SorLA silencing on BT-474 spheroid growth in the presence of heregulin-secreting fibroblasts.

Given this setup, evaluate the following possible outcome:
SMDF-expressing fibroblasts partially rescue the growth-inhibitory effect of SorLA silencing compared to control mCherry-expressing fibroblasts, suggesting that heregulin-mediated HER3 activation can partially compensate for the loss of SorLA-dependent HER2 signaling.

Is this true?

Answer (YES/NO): NO